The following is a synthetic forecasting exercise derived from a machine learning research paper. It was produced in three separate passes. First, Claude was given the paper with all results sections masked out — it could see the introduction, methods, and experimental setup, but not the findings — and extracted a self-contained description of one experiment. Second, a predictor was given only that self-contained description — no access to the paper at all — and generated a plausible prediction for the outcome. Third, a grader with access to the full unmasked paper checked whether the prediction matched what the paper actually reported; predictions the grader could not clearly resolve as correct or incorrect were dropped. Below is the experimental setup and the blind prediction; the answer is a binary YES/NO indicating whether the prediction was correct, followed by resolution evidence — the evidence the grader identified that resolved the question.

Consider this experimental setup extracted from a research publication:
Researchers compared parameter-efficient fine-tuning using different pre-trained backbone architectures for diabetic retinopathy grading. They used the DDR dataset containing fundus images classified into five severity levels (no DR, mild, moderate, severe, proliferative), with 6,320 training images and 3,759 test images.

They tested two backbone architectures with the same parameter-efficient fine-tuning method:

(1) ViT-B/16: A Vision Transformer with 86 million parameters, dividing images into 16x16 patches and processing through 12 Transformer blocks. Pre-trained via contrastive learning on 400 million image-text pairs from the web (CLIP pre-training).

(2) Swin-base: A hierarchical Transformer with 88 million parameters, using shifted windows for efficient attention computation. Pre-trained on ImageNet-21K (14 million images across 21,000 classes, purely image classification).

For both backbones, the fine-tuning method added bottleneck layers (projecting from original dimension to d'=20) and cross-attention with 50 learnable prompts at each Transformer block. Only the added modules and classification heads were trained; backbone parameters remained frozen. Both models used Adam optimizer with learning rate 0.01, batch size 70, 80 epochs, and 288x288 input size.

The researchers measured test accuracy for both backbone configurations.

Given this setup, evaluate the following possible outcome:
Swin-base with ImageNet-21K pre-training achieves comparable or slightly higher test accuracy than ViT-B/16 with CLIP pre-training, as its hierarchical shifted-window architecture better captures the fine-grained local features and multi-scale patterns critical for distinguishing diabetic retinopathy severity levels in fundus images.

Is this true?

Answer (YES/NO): YES